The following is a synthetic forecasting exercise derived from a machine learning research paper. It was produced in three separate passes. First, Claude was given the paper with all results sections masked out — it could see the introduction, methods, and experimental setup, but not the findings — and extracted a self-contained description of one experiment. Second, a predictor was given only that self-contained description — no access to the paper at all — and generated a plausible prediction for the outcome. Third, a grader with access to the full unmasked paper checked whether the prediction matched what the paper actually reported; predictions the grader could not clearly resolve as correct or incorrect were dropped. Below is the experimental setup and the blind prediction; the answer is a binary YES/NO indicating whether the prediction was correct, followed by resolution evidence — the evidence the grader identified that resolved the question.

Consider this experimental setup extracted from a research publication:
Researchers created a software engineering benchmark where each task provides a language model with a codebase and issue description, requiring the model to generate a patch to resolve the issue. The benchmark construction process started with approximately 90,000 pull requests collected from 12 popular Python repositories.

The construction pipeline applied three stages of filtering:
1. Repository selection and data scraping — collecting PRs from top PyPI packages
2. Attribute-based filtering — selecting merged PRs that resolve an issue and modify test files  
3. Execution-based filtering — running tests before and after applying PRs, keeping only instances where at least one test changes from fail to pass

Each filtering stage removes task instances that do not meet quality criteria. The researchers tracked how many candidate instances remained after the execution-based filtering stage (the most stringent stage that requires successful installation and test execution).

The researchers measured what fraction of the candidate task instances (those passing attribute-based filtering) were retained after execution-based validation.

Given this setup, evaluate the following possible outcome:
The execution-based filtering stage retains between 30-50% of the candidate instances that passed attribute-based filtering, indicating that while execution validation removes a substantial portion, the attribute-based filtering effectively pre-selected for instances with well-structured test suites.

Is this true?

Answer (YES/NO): NO